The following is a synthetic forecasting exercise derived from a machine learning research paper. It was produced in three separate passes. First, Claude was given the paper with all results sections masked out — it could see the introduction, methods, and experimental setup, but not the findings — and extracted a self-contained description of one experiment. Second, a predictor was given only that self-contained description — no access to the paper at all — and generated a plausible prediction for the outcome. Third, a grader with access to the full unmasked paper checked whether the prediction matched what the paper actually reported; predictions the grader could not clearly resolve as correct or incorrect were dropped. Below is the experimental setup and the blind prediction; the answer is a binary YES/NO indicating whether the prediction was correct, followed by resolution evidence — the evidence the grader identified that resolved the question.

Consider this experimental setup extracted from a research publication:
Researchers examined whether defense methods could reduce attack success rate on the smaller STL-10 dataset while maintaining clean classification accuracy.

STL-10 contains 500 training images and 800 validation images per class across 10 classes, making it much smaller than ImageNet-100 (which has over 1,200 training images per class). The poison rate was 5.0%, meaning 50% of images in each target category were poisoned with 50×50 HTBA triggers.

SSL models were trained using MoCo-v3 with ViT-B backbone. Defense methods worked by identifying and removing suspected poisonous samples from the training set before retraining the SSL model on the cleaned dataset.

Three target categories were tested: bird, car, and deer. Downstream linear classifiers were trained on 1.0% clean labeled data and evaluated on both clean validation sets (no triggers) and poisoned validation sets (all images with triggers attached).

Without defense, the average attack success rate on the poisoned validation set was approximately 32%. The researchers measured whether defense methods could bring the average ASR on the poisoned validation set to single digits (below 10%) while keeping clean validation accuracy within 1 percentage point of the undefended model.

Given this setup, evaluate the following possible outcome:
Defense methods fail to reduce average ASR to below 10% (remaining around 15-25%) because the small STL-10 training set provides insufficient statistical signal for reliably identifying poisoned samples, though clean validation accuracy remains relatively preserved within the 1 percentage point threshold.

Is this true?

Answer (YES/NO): NO